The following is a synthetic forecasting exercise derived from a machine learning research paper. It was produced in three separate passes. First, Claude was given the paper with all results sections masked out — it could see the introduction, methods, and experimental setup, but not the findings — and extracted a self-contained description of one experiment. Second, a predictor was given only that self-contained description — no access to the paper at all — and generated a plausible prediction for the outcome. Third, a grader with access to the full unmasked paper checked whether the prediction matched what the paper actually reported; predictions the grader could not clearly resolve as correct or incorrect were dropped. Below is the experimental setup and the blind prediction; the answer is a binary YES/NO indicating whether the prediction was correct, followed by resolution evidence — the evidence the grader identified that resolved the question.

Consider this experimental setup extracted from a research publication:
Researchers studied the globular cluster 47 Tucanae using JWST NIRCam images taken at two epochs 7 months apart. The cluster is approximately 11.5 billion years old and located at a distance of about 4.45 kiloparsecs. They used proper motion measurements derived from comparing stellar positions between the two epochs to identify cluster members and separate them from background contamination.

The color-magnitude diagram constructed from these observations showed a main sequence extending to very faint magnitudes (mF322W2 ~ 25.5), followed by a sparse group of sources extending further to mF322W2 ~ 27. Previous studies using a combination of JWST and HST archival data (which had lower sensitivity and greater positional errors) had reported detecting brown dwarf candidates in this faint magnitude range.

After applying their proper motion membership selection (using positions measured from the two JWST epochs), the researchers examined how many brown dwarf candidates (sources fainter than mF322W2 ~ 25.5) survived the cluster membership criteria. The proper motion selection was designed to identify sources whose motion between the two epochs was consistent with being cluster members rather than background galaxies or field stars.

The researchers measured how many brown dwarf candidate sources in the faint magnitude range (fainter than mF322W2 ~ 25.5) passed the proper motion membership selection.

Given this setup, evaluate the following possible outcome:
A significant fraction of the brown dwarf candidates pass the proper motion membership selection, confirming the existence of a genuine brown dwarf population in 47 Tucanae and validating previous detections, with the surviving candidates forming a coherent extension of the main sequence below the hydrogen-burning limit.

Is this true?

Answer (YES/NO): NO